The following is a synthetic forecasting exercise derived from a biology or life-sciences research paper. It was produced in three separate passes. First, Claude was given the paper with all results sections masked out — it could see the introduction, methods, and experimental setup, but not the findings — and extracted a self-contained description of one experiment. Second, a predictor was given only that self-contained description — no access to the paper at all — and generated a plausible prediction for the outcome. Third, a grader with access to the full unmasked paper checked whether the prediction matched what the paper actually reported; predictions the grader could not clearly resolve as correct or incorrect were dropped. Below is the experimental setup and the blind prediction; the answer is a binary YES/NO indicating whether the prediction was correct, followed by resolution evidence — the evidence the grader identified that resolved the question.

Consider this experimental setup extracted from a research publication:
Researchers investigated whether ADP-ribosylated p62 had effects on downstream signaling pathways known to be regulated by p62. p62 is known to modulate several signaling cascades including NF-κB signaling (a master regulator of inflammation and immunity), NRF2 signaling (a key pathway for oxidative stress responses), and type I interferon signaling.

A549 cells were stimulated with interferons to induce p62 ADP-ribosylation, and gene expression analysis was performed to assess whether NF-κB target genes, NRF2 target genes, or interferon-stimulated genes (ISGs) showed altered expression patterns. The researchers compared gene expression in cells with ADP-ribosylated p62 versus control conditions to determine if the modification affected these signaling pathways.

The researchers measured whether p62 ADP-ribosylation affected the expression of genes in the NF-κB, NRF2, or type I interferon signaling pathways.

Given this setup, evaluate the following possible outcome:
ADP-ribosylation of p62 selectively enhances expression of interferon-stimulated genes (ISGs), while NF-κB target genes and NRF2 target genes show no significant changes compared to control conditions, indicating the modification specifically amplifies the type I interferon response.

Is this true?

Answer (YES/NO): NO